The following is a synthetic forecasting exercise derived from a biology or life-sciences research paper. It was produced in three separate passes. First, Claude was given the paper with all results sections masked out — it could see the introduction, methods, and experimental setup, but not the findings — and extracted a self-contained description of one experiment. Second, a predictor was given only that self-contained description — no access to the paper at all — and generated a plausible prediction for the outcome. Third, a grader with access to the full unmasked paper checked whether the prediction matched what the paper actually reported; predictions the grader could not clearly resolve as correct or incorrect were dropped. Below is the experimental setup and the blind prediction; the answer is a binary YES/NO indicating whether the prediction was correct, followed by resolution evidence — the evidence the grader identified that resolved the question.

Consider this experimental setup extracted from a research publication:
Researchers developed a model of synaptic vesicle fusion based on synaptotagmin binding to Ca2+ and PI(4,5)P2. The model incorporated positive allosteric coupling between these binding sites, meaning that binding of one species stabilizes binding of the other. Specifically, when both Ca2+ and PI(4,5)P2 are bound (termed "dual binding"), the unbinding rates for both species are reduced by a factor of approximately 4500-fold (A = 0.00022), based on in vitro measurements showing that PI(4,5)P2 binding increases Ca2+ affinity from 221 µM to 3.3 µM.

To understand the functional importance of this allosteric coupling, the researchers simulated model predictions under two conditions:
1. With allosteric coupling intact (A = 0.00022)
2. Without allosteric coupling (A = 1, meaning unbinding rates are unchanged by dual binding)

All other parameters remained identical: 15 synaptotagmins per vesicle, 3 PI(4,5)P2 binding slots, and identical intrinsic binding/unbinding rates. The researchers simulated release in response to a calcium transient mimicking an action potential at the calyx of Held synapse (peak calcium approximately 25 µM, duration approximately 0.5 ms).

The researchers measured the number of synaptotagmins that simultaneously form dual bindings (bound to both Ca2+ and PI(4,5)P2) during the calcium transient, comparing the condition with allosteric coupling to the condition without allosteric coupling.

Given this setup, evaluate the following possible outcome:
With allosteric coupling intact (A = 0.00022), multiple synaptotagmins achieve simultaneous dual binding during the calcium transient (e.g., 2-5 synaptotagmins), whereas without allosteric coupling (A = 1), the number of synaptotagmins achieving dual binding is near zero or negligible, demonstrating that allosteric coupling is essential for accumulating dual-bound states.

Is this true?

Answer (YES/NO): YES